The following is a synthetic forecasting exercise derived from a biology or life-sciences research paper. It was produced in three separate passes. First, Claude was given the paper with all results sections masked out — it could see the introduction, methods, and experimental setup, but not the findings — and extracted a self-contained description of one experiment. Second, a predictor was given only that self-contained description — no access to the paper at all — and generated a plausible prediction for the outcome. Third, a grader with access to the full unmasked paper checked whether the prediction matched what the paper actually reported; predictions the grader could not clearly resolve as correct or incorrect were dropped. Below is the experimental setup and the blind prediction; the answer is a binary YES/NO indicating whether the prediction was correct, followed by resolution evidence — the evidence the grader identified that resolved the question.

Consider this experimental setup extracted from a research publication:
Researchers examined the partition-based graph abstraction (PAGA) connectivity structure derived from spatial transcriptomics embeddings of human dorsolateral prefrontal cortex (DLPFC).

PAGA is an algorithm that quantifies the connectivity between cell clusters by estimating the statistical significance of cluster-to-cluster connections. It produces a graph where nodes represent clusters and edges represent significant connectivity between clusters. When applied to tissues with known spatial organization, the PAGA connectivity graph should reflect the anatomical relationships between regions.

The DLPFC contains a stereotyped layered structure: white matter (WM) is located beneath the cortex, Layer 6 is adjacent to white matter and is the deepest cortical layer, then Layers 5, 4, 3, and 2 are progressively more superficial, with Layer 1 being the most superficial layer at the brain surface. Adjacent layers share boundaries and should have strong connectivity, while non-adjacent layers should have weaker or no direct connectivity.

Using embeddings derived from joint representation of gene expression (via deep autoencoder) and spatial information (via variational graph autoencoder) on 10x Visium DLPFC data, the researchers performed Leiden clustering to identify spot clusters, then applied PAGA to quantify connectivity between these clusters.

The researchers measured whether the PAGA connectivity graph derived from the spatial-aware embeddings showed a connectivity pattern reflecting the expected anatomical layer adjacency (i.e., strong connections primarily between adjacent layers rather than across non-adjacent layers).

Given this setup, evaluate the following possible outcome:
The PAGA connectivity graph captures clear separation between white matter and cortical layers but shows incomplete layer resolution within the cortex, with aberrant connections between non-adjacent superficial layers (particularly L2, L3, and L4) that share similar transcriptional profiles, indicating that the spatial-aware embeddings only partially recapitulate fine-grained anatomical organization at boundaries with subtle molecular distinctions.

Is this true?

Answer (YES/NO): NO